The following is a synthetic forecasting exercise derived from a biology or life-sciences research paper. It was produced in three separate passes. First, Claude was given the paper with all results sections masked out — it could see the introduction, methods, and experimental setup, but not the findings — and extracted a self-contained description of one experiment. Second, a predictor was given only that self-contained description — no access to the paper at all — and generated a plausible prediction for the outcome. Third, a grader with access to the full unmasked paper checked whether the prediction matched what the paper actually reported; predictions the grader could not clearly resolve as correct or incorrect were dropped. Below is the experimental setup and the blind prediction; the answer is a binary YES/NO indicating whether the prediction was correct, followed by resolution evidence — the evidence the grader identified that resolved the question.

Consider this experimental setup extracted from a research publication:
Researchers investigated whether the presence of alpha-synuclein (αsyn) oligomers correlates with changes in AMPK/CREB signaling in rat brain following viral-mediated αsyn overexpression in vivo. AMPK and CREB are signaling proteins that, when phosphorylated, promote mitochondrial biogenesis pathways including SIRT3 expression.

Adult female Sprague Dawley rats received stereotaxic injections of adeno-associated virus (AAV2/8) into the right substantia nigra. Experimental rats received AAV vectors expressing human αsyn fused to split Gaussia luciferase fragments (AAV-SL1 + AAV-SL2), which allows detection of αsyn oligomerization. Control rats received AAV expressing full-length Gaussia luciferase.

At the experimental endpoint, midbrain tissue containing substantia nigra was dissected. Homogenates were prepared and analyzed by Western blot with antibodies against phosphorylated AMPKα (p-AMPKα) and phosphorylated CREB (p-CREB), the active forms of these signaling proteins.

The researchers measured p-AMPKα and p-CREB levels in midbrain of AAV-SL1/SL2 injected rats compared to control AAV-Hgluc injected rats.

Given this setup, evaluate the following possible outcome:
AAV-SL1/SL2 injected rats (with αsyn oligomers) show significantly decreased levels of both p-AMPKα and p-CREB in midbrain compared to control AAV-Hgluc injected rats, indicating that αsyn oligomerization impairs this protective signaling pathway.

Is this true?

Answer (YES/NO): YES